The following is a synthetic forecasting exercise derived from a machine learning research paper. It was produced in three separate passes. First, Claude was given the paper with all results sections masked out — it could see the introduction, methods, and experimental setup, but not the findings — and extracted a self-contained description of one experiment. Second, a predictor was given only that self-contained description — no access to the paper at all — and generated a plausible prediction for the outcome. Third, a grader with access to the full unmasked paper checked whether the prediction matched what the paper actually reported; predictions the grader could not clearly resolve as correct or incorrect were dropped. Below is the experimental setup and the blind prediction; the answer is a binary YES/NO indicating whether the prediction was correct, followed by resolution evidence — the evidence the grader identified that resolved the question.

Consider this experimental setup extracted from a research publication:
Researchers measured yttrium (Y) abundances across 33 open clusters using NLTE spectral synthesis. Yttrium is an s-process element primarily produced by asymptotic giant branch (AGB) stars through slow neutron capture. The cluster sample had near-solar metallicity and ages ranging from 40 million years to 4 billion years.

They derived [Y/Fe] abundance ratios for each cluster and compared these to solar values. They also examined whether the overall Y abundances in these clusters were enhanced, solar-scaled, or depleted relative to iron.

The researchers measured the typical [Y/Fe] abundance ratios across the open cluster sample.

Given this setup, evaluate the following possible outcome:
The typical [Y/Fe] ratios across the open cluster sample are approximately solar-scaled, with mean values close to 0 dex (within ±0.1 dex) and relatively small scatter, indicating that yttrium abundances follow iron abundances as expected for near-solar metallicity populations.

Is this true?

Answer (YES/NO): NO